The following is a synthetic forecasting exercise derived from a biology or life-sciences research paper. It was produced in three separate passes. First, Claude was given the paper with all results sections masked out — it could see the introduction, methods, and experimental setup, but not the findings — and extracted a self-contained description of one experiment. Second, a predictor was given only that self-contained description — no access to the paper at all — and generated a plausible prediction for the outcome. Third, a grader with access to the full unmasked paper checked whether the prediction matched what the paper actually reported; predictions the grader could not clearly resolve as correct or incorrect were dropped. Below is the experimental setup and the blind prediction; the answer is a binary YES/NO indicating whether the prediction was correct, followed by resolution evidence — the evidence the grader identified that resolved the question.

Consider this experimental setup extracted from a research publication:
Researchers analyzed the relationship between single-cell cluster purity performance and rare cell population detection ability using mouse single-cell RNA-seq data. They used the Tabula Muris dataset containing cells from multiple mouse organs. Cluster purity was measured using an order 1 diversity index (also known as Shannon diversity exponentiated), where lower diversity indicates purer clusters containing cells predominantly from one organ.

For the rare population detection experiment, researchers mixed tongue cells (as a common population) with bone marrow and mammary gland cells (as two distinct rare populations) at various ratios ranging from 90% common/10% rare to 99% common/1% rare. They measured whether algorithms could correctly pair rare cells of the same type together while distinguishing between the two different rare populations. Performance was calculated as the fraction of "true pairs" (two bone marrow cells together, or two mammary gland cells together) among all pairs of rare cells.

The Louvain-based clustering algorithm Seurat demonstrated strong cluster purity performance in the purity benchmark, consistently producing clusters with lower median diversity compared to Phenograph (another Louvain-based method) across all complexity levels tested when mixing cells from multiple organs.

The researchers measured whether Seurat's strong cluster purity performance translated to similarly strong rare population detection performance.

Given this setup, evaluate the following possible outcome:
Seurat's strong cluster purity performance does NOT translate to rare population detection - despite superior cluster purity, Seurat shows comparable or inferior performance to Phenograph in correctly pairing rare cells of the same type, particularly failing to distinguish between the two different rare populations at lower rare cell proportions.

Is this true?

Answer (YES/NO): YES